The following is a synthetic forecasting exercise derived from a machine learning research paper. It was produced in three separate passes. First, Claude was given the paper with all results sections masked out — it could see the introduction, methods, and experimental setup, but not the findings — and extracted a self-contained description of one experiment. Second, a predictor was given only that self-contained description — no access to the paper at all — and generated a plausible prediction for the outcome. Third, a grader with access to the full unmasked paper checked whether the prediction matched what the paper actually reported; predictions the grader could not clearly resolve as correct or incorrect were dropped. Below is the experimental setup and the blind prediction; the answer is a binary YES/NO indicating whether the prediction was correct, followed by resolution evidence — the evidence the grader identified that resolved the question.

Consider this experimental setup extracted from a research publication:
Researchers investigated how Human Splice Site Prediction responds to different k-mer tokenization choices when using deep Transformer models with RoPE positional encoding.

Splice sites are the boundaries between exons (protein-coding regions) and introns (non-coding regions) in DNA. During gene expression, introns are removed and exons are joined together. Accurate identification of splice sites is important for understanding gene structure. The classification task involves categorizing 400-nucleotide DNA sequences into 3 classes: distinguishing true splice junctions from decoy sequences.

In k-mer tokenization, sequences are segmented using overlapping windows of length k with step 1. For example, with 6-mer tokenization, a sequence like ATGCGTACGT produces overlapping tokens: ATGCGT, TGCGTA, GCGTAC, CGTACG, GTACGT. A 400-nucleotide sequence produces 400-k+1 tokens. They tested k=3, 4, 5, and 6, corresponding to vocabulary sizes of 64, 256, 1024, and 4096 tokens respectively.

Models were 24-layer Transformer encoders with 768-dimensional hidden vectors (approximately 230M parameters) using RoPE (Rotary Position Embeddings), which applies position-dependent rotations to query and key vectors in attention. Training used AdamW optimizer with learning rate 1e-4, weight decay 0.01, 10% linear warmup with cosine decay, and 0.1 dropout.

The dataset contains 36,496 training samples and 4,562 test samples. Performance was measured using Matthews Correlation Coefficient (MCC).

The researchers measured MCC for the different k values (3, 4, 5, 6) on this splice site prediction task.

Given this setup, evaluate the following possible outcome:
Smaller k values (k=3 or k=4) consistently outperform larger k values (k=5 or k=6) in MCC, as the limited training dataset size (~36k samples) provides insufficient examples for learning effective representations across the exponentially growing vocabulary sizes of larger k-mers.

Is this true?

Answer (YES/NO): NO